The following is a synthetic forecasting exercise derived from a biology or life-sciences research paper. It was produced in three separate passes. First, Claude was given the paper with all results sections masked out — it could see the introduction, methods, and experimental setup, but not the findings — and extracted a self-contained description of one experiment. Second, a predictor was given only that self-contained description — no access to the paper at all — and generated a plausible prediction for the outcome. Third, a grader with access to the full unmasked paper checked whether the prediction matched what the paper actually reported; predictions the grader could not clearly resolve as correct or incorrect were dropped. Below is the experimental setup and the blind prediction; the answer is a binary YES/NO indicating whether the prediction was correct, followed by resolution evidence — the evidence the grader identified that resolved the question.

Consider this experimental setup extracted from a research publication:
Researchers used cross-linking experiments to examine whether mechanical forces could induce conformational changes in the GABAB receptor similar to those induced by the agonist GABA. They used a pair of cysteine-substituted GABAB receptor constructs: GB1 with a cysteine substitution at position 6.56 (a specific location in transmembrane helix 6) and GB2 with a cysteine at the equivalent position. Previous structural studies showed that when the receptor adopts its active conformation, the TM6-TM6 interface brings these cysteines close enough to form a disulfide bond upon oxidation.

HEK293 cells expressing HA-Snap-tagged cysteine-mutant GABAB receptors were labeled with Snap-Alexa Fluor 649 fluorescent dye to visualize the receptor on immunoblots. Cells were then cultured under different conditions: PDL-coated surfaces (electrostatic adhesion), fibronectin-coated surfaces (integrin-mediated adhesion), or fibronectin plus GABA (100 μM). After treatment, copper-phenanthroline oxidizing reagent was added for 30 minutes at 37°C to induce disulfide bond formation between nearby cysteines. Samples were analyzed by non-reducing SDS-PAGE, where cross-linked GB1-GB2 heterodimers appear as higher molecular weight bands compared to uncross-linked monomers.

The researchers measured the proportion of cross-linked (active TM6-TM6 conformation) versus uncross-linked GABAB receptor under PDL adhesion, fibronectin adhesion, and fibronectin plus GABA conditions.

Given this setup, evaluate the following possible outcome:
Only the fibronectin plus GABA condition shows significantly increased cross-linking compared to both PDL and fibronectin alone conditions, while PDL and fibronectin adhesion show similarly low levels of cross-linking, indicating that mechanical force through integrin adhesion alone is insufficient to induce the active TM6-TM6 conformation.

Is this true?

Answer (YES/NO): NO